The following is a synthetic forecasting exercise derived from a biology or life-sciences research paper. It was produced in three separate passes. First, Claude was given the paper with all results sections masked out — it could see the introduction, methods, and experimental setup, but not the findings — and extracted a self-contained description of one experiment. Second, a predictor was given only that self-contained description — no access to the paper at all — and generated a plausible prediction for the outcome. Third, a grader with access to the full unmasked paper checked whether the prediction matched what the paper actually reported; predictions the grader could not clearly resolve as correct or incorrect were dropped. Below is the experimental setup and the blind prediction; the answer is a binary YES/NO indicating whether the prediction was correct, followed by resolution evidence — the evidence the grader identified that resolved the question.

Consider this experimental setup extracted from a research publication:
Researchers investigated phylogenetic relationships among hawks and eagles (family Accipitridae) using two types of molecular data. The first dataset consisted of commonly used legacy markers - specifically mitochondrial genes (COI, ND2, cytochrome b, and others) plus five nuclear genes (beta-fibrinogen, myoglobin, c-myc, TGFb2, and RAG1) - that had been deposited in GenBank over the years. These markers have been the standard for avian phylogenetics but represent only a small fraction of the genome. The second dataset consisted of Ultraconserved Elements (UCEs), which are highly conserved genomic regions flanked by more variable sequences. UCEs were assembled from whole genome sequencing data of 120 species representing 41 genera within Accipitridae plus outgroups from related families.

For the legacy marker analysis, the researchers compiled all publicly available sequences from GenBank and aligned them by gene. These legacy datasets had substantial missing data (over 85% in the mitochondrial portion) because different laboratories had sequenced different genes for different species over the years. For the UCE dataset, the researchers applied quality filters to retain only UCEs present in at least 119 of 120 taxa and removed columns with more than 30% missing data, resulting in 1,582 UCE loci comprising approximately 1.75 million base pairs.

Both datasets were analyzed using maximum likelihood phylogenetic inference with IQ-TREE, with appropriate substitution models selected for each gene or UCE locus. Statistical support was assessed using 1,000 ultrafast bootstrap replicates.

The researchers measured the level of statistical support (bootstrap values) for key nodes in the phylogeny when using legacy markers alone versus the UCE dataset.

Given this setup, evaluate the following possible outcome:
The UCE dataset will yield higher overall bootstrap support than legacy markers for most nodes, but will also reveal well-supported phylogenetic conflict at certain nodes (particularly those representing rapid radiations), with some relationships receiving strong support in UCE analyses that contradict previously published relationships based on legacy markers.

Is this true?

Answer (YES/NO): NO